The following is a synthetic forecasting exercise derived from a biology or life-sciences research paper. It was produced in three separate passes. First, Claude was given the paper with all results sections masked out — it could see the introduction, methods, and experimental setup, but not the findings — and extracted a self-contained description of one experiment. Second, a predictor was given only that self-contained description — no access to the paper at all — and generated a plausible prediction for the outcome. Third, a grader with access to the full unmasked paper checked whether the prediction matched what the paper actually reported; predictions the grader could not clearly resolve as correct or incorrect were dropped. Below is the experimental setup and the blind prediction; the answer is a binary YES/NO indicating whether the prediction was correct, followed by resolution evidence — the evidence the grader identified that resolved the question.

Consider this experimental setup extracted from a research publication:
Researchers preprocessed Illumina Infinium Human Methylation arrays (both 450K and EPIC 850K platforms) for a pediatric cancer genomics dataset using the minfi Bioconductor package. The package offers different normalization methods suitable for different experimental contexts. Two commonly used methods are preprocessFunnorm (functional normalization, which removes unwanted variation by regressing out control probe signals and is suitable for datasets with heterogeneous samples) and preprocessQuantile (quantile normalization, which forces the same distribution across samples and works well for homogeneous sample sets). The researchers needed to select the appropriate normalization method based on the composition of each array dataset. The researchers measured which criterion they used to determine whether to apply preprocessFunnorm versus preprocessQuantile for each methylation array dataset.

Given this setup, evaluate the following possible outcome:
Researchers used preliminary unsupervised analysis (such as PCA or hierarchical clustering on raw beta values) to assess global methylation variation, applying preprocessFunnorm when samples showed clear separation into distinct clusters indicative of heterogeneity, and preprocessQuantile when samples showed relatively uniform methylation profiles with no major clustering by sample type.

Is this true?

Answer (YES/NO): NO